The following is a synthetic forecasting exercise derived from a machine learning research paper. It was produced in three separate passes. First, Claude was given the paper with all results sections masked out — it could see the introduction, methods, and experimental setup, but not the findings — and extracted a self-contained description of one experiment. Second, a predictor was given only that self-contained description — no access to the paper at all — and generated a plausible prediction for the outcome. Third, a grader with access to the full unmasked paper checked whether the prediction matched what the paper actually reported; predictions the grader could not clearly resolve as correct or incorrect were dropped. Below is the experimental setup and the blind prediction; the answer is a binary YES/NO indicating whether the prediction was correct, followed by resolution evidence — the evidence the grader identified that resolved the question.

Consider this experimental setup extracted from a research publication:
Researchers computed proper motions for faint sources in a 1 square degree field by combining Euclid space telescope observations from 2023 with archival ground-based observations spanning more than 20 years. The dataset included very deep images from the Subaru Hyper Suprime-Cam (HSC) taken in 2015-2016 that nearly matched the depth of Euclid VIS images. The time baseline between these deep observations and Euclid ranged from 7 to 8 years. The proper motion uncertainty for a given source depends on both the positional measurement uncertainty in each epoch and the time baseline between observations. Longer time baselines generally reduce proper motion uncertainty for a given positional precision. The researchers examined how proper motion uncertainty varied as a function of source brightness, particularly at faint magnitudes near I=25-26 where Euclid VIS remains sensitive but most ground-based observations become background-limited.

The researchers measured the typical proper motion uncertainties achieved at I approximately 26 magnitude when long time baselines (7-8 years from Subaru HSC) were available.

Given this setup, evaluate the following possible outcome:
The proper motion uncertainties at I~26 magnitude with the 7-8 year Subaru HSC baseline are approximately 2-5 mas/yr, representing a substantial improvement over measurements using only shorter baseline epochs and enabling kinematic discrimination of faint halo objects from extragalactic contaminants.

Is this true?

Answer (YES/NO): YES